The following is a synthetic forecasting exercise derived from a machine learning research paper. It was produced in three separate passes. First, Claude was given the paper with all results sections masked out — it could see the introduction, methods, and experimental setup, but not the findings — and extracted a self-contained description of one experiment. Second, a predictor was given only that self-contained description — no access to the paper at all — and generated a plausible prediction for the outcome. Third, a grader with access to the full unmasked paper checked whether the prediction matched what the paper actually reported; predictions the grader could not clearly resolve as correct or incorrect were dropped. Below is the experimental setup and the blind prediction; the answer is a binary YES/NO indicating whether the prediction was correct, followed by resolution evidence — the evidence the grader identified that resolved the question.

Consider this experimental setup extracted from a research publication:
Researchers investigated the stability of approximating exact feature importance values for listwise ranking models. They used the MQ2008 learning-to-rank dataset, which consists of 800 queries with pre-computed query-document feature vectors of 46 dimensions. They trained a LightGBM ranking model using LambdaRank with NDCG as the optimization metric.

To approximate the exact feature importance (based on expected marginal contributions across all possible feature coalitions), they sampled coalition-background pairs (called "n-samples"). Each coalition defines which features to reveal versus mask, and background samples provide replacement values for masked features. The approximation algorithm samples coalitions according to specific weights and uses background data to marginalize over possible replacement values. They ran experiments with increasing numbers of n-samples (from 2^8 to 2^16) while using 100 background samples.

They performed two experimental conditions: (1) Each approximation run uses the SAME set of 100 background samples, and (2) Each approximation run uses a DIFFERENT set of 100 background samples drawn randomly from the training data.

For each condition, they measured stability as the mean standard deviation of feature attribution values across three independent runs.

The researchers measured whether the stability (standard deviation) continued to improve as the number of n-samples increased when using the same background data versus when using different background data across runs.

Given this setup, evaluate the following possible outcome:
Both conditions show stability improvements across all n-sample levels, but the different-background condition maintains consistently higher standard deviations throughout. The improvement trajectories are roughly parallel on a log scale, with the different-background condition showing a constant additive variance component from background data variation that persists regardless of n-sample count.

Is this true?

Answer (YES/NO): NO